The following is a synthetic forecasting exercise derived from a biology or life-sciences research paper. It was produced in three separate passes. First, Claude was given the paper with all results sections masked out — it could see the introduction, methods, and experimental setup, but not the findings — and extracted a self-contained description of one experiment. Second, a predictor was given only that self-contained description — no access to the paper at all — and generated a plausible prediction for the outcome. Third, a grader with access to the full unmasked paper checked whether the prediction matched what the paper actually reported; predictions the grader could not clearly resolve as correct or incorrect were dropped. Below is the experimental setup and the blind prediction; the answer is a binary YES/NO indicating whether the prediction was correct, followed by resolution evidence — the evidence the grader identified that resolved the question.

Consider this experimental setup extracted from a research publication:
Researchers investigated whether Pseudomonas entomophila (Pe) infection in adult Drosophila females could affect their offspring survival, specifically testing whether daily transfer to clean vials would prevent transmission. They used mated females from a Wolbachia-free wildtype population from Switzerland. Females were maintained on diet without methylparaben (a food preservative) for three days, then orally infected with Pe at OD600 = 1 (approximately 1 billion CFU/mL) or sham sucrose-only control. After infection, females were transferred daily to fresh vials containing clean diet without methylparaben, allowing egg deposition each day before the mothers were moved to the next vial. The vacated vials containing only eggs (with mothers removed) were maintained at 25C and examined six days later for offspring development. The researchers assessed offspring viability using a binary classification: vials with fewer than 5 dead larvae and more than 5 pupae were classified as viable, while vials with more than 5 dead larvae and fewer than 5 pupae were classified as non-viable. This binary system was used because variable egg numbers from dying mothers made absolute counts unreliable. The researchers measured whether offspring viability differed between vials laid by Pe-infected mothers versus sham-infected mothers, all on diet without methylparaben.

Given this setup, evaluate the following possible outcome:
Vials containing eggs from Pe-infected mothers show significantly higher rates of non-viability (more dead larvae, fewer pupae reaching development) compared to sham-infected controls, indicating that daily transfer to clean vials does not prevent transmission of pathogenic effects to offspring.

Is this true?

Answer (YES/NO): YES